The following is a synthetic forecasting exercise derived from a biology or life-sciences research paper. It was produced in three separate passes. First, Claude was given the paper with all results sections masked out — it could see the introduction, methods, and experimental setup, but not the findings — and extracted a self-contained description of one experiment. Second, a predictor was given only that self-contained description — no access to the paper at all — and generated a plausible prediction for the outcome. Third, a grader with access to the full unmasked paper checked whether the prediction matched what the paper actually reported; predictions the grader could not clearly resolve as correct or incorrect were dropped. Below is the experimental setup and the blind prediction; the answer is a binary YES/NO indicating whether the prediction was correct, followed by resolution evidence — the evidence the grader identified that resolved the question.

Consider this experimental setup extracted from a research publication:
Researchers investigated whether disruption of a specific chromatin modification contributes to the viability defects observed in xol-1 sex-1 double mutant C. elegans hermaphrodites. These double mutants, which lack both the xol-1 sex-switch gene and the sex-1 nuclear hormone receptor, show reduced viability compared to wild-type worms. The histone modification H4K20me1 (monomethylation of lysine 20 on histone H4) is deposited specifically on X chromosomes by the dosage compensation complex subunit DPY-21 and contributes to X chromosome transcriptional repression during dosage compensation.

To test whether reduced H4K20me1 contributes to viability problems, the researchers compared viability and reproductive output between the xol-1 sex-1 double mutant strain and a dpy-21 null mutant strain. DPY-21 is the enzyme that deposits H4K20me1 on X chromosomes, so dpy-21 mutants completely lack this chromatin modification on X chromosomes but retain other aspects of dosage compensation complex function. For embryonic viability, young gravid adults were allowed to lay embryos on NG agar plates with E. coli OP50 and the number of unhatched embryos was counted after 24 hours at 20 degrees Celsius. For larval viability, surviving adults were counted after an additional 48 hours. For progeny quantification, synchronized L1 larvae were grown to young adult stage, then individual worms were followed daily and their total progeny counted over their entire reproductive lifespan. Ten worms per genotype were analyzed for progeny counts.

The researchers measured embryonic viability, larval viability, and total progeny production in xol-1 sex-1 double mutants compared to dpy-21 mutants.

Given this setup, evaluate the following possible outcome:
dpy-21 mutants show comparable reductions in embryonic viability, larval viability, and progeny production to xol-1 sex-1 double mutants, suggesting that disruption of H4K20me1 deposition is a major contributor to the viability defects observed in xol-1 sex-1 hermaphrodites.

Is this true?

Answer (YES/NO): NO